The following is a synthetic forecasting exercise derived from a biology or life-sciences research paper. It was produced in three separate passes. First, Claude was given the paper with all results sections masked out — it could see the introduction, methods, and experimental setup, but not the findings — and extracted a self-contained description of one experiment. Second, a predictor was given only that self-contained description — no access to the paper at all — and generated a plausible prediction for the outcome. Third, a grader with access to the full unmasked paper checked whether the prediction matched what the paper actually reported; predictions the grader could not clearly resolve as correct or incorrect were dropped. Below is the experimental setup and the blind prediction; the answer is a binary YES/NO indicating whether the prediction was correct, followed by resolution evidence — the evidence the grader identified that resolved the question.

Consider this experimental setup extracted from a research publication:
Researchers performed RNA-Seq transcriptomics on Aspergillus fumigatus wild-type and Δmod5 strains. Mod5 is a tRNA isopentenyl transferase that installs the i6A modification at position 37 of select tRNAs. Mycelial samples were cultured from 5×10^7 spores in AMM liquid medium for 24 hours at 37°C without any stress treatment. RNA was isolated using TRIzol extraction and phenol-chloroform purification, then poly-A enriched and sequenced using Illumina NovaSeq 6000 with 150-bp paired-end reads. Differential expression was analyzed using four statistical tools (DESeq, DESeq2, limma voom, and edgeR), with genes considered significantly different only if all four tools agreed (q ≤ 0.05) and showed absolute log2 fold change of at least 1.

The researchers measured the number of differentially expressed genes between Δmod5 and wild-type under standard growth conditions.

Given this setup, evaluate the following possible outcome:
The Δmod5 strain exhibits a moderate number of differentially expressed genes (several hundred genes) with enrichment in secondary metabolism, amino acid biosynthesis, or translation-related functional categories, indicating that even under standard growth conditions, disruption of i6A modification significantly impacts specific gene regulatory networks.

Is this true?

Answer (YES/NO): NO